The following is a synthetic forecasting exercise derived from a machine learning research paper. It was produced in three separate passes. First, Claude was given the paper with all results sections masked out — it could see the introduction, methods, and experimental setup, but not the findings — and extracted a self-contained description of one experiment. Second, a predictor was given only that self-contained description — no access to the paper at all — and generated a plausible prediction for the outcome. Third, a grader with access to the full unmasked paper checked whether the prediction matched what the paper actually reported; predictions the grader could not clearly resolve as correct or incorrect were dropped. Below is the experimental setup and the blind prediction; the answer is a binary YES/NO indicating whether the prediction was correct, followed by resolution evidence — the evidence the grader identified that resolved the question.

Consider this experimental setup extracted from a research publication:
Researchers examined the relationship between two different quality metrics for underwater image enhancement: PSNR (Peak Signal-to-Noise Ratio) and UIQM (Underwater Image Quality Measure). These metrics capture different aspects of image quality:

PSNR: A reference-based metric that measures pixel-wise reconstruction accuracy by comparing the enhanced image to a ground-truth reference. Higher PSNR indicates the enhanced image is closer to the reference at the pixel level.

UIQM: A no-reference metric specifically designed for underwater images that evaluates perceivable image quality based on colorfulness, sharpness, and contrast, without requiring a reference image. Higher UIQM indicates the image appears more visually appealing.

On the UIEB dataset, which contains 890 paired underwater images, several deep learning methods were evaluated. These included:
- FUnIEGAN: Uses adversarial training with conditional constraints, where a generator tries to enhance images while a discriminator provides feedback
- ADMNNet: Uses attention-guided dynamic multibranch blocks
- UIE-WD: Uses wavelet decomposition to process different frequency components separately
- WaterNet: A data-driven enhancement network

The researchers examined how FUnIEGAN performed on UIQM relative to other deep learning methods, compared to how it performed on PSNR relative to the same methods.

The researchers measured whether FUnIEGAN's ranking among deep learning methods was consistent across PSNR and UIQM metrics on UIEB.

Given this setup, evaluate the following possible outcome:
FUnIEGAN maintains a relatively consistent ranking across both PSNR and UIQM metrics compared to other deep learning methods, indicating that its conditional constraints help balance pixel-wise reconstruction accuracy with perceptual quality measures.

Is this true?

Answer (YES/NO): NO